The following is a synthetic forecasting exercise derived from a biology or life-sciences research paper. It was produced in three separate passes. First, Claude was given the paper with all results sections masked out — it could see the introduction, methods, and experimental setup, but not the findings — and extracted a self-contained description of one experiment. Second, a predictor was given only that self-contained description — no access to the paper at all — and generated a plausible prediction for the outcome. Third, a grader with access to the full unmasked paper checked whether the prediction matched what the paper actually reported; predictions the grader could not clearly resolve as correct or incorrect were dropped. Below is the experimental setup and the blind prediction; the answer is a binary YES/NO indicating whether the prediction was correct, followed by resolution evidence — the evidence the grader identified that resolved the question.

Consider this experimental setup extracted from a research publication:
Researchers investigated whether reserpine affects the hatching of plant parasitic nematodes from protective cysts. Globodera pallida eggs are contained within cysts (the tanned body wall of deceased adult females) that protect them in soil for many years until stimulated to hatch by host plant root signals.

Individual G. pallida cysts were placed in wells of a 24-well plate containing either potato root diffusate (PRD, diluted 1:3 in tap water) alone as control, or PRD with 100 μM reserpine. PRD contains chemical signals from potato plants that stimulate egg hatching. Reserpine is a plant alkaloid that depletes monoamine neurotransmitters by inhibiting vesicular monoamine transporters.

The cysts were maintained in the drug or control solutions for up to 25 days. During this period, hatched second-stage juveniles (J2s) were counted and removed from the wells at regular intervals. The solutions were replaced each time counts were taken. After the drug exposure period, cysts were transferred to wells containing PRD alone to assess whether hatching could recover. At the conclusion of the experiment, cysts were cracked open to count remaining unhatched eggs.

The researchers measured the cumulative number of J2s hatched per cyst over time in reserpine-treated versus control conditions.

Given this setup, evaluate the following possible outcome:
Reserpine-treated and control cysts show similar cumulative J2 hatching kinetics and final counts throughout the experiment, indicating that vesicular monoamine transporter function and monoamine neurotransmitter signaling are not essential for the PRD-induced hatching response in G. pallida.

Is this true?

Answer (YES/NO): YES